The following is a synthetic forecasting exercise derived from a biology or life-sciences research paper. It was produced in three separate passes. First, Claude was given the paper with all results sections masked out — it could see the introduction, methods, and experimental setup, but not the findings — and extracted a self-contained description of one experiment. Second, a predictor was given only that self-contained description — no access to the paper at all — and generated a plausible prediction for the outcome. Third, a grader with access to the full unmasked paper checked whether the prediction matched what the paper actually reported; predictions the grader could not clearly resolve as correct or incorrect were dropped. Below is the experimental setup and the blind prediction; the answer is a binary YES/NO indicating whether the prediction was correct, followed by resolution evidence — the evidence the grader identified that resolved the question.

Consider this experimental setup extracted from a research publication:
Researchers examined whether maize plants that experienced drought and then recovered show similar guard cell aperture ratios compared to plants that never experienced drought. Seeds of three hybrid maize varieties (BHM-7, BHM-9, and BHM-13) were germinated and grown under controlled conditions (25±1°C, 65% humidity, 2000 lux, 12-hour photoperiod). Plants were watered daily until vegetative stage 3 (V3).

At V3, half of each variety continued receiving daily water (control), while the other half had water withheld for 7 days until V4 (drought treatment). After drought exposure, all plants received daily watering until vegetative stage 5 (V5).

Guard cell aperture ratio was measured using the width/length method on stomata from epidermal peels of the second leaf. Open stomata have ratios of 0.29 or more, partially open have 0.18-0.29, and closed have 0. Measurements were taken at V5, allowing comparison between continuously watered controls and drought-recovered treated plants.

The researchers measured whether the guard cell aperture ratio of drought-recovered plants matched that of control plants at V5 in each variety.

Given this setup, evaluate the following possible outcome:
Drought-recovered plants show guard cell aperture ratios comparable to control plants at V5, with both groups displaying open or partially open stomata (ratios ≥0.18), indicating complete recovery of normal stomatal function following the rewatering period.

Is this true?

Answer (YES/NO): NO